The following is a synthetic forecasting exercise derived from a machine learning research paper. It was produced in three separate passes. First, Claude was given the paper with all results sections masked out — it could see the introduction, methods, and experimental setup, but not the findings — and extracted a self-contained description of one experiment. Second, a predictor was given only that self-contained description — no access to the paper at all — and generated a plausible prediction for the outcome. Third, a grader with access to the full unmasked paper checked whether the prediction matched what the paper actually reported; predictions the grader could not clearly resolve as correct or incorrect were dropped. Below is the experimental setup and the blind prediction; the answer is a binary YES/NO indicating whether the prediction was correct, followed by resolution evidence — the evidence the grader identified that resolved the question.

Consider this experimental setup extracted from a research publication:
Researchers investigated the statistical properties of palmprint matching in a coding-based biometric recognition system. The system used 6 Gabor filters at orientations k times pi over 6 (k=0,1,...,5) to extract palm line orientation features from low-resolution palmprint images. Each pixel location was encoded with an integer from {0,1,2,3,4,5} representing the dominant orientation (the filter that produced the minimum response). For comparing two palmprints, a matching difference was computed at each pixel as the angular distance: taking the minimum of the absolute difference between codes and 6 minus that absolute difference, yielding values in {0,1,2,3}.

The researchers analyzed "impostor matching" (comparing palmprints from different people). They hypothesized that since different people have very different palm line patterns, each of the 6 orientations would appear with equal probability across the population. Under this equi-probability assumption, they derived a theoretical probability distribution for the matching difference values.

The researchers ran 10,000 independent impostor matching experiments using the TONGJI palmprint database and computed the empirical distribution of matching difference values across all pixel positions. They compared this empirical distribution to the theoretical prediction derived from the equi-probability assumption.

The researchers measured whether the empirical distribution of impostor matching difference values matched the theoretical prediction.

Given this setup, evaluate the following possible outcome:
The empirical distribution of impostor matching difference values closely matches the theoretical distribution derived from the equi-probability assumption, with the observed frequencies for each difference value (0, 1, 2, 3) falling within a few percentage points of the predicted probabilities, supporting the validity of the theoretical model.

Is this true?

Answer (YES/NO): YES